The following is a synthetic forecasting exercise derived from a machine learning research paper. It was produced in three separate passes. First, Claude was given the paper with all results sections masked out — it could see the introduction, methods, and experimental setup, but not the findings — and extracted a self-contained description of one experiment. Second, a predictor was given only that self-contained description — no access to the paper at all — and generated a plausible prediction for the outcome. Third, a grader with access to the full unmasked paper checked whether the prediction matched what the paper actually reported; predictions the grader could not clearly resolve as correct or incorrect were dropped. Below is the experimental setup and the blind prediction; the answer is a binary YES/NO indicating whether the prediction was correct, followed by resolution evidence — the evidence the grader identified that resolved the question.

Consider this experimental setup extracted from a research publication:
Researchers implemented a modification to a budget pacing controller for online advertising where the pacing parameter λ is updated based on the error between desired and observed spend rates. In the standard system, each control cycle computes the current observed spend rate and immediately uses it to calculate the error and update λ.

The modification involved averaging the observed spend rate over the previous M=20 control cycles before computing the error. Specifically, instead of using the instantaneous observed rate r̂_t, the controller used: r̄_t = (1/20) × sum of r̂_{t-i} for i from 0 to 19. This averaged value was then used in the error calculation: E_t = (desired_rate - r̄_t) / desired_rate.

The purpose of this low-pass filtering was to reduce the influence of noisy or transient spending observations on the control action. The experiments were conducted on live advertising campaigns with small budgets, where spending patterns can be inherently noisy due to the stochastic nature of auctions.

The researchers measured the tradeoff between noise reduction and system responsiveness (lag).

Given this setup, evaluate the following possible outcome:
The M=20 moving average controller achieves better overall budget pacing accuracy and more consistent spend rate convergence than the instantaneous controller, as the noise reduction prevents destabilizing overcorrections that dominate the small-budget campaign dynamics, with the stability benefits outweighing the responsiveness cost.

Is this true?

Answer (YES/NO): NO